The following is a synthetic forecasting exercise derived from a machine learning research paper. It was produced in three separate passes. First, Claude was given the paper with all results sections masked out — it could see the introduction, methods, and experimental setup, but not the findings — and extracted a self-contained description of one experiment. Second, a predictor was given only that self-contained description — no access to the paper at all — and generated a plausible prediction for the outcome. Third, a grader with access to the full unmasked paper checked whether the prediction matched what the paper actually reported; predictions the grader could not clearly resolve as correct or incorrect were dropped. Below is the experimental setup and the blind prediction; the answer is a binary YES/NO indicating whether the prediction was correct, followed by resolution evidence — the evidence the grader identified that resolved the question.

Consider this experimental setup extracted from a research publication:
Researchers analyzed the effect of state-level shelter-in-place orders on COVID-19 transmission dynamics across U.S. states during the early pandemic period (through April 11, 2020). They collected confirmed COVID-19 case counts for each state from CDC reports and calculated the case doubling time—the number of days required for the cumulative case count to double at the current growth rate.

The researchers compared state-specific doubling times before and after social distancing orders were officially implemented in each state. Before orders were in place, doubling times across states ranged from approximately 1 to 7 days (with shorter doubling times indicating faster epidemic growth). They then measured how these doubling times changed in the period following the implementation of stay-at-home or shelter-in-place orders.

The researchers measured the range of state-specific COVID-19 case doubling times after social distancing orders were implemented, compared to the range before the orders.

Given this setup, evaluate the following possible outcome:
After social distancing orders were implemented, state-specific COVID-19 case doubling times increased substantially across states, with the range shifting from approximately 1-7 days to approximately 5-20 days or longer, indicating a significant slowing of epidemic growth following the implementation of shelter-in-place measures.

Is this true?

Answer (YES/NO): NO